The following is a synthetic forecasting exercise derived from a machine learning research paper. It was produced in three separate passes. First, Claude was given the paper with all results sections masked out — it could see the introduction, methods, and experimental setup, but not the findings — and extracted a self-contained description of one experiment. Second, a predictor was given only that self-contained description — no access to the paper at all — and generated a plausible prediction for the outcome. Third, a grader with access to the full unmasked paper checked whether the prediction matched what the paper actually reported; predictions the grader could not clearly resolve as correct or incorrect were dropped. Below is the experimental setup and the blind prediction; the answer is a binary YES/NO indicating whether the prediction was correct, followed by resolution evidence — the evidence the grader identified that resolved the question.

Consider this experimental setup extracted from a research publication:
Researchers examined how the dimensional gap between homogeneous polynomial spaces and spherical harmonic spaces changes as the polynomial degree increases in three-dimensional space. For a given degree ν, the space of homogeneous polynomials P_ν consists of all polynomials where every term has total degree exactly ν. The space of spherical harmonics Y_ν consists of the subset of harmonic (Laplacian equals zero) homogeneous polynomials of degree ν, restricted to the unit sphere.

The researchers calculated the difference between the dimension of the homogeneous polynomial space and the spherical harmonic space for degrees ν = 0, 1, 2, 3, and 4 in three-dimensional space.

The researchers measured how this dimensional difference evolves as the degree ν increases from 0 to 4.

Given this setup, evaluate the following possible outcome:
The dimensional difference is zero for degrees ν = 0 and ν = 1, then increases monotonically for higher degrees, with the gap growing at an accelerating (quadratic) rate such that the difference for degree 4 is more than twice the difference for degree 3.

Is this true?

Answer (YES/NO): NO